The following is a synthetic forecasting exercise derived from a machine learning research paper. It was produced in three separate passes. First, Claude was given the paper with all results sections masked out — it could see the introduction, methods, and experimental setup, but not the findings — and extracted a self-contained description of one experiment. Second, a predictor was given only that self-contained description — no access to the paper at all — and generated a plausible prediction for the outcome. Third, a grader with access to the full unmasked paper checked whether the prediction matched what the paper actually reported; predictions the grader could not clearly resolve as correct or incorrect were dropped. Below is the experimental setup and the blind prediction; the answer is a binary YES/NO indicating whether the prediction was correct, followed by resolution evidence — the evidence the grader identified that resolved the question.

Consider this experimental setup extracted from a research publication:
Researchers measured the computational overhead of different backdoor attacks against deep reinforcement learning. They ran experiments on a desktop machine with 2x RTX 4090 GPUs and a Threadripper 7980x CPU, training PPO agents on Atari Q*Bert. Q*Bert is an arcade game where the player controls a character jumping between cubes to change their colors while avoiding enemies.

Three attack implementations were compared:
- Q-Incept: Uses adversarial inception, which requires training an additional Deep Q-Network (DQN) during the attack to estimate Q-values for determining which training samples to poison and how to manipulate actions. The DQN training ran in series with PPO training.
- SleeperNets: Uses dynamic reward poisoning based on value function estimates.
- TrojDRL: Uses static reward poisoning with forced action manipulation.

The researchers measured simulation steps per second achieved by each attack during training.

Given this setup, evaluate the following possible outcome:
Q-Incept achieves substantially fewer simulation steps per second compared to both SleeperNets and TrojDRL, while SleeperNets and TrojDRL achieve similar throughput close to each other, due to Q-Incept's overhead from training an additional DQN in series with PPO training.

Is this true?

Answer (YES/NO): YES